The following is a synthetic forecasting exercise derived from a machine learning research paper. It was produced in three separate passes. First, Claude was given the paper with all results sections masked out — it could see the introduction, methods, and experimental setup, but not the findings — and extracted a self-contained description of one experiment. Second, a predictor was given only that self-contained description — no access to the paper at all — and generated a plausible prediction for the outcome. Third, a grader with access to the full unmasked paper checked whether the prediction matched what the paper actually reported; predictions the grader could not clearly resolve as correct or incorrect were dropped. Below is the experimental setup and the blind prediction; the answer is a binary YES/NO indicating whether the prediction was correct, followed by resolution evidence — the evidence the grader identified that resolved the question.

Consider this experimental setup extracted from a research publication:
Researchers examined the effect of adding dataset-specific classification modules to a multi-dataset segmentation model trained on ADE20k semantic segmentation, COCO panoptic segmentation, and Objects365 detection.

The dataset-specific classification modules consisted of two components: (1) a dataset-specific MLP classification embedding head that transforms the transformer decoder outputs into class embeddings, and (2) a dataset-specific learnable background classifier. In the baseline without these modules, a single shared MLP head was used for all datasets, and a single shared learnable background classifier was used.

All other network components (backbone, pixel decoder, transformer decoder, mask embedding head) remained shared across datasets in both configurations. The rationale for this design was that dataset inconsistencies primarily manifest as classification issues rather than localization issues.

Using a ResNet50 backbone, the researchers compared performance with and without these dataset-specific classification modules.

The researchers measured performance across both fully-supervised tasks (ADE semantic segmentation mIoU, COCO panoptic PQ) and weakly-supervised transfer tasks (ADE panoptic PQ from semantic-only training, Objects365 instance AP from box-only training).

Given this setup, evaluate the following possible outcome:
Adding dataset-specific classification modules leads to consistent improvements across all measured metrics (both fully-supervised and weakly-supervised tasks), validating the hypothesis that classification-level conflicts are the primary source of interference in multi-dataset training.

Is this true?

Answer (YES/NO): NO